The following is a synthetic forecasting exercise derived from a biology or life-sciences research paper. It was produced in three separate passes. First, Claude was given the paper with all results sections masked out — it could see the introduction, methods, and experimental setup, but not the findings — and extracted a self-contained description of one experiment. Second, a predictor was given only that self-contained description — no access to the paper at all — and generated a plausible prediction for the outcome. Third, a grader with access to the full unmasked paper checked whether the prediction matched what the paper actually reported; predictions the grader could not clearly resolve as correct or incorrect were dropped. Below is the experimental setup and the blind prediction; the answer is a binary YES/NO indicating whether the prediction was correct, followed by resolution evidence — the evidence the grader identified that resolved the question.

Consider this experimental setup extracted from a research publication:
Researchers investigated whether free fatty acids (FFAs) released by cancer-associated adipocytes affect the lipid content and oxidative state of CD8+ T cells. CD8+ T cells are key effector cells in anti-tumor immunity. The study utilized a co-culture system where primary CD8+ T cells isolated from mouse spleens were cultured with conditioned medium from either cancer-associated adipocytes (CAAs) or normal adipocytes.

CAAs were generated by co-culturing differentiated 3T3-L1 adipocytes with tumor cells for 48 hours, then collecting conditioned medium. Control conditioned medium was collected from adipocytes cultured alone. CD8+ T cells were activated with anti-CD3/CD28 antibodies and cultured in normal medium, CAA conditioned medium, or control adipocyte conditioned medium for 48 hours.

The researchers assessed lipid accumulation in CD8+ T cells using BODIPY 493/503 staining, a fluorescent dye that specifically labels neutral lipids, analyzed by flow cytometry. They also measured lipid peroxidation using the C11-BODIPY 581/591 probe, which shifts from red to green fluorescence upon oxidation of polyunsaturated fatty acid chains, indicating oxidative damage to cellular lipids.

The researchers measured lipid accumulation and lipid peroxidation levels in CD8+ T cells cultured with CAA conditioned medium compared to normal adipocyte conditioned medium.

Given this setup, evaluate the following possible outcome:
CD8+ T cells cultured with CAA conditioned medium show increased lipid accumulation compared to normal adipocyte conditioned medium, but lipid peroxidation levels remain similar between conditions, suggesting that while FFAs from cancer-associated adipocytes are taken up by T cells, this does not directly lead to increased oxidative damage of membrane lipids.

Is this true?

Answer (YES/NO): NO